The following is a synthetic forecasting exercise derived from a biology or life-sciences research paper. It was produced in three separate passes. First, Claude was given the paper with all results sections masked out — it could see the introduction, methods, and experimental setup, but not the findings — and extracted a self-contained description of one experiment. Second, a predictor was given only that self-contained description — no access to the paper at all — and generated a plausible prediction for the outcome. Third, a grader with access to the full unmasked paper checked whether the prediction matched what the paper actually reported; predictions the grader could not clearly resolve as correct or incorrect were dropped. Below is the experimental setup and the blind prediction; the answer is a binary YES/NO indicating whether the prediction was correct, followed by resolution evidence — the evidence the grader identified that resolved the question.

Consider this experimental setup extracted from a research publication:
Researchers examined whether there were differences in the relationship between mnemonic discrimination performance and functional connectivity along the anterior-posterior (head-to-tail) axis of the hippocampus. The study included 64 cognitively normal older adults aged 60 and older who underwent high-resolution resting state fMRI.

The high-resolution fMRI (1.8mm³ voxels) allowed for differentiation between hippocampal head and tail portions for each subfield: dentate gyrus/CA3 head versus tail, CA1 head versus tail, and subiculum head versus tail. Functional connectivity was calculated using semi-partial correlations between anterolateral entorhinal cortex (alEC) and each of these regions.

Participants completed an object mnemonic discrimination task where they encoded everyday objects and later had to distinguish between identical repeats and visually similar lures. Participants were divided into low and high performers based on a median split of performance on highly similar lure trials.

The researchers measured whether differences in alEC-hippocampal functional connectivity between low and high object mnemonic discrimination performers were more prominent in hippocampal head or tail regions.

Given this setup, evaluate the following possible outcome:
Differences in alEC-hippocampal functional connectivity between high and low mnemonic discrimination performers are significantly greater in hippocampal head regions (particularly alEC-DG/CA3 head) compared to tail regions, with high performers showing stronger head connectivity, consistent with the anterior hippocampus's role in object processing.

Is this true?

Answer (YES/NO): NO